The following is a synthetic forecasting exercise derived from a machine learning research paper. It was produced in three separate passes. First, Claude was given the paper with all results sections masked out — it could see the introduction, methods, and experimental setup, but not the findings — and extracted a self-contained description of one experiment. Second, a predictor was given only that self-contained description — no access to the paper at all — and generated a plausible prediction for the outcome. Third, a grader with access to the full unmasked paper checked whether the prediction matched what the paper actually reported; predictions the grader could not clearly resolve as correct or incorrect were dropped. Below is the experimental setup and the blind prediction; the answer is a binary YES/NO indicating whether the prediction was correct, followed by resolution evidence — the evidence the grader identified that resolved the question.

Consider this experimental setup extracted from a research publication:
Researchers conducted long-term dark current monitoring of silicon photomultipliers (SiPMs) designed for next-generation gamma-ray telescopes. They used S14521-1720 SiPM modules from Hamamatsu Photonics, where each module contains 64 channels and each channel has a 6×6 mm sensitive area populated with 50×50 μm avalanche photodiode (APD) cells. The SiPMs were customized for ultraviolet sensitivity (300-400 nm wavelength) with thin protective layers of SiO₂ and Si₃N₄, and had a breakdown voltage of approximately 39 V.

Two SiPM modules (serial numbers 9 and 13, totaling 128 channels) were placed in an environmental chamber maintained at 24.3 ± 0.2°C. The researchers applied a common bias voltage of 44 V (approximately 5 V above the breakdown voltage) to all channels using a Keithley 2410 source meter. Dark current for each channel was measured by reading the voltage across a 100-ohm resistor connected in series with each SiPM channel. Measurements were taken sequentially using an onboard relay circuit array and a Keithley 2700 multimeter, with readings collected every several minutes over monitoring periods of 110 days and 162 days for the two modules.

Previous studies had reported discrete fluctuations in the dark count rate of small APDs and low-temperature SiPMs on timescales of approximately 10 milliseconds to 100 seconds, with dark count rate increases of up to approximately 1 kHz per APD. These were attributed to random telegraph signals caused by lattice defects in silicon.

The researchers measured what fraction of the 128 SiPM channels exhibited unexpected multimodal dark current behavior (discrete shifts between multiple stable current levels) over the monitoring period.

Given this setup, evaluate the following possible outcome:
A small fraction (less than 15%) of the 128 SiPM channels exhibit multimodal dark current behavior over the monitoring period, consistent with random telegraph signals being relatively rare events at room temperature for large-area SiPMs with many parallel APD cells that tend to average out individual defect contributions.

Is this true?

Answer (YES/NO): NO